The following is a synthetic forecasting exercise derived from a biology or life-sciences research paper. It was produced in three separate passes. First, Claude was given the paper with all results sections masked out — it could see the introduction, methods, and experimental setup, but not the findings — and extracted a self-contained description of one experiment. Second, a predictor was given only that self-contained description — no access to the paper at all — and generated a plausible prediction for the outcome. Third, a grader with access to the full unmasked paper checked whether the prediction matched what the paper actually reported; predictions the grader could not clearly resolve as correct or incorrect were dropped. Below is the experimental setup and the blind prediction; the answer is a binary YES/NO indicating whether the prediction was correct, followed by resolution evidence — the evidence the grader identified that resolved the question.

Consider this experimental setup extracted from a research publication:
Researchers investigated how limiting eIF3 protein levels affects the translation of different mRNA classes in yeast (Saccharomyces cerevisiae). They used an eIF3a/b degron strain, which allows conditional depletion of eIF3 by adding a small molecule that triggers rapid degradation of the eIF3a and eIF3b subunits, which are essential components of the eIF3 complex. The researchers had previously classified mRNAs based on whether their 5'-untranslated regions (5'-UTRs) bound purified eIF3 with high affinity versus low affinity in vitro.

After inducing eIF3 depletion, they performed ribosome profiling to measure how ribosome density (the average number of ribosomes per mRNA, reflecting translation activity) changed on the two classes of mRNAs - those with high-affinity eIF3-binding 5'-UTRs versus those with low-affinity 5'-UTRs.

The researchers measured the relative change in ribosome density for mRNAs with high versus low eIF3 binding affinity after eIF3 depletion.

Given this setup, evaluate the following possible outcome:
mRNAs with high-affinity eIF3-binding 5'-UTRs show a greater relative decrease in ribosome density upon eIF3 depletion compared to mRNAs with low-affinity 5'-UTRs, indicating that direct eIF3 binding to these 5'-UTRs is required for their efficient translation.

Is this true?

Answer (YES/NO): NO